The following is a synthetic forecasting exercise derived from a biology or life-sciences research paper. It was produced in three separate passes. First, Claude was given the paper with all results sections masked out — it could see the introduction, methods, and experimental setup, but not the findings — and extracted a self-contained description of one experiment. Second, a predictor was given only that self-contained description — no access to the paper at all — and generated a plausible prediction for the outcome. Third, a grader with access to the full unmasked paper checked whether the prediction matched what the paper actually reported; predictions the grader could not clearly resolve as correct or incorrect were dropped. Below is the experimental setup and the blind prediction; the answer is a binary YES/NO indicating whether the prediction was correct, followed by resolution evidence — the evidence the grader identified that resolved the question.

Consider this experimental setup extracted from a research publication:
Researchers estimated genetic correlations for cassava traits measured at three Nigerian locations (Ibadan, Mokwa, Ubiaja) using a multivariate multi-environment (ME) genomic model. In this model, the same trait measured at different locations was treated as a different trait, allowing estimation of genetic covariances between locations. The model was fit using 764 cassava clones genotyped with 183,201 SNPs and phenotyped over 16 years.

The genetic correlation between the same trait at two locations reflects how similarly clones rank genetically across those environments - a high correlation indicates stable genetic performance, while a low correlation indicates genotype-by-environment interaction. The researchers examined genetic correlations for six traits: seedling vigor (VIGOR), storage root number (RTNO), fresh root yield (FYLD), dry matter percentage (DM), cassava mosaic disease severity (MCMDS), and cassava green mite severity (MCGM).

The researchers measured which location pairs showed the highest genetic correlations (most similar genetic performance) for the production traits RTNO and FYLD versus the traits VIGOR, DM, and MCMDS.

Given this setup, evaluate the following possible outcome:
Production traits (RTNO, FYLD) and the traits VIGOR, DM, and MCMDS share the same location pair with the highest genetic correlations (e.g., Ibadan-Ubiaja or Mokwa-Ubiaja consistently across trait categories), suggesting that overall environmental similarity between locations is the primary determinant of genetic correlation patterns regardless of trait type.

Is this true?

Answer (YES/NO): NO